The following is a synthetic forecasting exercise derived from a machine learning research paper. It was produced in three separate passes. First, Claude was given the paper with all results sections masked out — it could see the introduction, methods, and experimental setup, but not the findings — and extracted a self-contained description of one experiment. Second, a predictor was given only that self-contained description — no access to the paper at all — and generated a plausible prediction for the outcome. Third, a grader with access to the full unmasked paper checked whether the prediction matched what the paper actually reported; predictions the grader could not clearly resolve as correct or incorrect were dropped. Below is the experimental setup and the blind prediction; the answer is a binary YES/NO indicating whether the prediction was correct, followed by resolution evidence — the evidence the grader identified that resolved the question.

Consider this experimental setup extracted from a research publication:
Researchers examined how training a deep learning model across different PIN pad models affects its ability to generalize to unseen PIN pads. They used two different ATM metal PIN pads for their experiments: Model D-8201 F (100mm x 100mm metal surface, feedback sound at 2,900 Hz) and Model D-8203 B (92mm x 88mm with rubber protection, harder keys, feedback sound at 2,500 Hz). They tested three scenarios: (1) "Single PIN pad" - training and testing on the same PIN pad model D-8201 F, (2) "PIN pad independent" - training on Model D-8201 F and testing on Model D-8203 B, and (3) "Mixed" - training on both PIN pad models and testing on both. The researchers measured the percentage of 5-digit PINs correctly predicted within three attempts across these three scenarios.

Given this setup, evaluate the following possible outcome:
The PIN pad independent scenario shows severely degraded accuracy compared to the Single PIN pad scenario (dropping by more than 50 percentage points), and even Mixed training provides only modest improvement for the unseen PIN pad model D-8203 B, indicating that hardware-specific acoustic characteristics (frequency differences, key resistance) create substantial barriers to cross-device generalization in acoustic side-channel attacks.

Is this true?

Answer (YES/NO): NO